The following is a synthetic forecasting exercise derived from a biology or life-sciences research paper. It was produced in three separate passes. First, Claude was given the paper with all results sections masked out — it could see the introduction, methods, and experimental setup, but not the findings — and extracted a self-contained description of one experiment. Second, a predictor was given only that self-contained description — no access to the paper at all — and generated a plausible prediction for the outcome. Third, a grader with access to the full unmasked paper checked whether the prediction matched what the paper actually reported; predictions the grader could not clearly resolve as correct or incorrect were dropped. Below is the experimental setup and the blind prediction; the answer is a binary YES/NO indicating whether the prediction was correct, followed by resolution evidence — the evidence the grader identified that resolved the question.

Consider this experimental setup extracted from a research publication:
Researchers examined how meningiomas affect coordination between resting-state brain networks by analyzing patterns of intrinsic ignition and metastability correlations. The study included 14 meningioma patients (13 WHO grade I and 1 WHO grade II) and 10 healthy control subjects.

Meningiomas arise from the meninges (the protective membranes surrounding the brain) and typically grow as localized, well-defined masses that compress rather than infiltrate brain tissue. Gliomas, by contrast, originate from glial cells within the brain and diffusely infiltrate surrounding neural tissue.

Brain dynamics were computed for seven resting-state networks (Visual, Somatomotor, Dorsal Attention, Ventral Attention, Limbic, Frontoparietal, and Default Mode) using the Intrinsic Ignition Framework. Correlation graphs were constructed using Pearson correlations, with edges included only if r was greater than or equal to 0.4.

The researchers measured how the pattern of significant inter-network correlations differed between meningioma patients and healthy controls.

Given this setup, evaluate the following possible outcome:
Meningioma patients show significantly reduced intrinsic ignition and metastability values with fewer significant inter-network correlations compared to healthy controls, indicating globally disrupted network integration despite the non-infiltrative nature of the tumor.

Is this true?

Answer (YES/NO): NO